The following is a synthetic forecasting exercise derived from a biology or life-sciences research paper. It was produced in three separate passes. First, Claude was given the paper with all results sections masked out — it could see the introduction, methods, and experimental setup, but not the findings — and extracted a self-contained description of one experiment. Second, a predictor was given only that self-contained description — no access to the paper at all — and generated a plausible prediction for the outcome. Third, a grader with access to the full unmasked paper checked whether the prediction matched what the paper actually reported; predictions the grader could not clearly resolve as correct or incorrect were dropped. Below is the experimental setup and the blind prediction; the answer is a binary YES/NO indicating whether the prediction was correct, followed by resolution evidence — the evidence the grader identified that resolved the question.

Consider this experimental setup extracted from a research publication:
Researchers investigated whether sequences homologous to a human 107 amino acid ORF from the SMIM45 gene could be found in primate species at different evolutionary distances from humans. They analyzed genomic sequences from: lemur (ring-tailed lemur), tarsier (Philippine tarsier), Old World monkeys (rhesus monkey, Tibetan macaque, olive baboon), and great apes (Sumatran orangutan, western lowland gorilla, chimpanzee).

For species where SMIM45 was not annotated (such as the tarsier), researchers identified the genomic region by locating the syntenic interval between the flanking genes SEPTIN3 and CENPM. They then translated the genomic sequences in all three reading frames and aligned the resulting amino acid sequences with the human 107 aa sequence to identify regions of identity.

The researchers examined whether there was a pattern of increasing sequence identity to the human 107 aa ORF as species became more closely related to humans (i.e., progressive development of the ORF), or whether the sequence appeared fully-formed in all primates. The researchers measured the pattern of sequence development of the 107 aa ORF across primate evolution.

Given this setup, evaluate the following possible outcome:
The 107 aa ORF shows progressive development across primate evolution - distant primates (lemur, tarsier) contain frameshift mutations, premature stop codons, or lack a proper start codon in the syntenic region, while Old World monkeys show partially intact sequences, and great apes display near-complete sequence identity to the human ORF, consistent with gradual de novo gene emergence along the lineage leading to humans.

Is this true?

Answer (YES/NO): YES